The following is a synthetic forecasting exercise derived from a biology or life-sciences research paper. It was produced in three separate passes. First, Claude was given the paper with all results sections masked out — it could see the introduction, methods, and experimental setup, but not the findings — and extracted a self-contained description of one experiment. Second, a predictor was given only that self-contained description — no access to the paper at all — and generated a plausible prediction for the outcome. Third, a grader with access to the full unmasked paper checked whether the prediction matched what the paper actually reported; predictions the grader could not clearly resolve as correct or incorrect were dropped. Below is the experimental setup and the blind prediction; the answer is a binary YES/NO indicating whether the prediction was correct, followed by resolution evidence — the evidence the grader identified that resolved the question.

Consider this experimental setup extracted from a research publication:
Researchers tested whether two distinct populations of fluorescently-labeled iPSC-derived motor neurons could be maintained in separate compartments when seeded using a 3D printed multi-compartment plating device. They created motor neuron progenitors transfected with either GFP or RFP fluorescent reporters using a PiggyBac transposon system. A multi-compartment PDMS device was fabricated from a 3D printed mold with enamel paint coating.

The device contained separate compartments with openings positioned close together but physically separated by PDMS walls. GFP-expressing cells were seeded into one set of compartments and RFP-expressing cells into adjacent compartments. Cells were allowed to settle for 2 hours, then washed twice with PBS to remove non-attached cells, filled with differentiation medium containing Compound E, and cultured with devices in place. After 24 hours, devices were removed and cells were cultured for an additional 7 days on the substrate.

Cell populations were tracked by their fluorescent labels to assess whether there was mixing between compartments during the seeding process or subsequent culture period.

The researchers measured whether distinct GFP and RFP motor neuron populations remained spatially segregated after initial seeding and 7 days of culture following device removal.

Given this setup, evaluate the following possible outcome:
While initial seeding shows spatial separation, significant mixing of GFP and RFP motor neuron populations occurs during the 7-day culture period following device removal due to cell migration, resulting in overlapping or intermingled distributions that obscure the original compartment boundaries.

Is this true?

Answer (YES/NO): NO